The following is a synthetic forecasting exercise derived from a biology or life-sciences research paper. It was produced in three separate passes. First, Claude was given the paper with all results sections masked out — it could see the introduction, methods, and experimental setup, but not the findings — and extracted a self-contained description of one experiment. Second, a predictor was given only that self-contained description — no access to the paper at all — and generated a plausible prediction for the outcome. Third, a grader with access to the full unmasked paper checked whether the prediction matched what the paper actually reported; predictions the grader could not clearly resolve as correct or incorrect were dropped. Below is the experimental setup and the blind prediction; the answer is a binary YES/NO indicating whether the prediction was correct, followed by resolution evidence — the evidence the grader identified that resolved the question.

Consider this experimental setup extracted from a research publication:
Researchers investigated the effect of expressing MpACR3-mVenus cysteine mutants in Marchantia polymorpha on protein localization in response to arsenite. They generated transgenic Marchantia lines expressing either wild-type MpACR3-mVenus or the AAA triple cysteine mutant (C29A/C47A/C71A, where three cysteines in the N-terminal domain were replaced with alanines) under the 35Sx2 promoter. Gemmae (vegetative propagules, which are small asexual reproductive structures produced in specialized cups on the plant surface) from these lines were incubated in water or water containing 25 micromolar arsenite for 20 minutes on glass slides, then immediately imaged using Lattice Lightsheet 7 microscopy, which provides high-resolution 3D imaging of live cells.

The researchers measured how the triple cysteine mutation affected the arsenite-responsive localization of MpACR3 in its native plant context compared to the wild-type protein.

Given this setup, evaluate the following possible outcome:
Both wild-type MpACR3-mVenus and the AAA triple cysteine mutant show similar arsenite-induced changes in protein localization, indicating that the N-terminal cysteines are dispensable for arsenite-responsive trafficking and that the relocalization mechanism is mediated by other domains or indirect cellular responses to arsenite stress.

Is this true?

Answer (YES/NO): NO